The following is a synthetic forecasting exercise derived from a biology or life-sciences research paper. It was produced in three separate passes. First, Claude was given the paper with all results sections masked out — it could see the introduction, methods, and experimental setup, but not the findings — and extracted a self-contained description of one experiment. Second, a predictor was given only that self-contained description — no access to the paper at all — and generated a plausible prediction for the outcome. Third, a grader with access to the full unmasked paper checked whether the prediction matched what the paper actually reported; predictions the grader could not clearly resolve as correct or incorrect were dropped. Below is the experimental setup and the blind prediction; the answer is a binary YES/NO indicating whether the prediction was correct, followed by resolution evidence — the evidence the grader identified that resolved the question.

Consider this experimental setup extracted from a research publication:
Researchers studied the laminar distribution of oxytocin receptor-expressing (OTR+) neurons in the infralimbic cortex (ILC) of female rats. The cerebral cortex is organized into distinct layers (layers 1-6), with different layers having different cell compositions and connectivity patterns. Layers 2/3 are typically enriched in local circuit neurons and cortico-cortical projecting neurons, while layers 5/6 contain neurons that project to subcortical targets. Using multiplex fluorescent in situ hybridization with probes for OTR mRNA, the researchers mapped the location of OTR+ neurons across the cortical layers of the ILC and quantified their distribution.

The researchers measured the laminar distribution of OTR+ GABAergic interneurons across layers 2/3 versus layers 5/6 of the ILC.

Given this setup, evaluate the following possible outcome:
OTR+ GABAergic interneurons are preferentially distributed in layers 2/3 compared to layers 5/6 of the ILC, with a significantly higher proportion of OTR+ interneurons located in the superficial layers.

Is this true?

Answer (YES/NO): YES